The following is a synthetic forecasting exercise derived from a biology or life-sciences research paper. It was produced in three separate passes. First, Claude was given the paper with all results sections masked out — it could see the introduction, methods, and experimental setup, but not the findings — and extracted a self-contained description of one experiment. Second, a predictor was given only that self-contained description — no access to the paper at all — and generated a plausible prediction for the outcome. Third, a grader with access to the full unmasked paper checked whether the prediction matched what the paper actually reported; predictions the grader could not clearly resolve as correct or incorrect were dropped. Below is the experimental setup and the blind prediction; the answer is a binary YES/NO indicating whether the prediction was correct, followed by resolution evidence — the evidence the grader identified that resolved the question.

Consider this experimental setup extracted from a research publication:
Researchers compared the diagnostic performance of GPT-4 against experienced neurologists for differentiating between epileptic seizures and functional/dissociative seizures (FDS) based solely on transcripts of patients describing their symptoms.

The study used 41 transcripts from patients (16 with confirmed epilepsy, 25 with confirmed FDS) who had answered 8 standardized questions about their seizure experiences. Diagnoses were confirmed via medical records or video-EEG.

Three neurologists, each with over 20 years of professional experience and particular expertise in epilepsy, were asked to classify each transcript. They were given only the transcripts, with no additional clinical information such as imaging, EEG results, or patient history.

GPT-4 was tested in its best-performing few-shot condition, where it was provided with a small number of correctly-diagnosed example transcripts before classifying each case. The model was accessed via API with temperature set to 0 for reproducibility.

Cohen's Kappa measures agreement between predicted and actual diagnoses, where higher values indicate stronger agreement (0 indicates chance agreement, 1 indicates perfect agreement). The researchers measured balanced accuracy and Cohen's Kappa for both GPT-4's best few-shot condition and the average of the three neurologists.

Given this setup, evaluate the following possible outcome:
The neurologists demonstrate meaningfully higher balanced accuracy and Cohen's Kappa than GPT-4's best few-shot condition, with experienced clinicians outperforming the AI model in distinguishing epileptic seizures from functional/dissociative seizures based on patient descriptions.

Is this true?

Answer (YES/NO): YES